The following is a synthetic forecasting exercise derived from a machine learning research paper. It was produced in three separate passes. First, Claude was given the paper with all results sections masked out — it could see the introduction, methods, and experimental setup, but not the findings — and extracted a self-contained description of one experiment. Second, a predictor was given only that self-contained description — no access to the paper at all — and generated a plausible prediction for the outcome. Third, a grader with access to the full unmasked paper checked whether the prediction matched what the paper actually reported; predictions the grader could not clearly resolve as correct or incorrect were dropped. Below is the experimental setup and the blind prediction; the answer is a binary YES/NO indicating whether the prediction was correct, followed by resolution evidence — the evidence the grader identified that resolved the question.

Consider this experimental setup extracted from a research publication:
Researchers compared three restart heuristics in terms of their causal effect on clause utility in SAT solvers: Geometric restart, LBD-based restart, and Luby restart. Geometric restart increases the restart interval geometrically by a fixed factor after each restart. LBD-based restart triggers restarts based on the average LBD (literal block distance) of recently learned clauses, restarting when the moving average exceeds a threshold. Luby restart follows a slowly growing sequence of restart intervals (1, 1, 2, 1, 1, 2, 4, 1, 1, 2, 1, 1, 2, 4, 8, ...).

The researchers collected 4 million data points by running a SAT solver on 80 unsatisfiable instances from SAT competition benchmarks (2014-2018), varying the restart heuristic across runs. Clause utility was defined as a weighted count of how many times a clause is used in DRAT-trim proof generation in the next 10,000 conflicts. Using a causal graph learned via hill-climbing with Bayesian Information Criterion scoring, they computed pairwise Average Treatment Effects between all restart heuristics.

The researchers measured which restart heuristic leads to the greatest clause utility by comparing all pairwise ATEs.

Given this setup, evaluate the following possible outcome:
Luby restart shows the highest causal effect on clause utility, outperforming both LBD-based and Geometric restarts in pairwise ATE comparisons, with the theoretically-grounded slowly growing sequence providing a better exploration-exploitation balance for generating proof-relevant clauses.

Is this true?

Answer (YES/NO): YES